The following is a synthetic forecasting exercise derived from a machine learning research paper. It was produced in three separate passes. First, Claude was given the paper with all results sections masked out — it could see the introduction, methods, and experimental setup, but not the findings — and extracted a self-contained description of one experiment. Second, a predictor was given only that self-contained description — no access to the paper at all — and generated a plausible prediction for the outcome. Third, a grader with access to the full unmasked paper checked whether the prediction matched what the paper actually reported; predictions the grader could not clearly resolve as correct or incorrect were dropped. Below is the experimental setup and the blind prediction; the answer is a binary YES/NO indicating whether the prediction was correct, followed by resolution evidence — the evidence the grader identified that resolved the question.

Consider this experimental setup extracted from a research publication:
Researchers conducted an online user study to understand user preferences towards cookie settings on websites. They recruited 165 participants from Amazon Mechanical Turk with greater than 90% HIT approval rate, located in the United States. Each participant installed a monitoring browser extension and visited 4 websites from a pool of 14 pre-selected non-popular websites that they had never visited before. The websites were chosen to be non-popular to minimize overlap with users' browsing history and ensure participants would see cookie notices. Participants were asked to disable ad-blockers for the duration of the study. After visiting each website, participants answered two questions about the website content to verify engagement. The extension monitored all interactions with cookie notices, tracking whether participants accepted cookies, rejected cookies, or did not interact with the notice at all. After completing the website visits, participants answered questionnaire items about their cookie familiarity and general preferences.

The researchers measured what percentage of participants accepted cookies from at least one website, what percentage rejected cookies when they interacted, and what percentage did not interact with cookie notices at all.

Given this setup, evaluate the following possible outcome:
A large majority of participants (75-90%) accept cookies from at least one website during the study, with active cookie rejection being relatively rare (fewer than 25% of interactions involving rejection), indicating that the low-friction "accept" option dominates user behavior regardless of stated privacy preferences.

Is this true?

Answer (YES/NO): YES